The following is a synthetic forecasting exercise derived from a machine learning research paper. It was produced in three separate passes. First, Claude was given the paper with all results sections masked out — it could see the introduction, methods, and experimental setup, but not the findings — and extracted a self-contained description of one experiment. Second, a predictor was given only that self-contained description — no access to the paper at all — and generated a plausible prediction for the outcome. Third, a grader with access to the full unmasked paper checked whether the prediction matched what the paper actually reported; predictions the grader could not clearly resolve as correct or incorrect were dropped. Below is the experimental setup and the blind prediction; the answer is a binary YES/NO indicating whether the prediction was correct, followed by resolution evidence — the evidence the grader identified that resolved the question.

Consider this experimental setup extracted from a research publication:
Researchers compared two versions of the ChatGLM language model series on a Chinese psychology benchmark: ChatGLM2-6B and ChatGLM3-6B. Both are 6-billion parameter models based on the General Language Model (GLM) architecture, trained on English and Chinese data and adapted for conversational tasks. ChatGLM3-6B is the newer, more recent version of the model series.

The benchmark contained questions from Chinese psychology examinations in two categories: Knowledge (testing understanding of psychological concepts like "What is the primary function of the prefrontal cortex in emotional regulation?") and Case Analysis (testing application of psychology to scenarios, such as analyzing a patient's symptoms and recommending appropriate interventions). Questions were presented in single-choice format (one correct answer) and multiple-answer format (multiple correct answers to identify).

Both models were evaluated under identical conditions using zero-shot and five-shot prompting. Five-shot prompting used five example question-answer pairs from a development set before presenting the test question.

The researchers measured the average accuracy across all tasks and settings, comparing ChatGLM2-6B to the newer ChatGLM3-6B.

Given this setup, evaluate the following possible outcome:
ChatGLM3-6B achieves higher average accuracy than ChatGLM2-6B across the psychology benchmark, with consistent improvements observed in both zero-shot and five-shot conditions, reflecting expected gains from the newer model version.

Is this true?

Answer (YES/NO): NO